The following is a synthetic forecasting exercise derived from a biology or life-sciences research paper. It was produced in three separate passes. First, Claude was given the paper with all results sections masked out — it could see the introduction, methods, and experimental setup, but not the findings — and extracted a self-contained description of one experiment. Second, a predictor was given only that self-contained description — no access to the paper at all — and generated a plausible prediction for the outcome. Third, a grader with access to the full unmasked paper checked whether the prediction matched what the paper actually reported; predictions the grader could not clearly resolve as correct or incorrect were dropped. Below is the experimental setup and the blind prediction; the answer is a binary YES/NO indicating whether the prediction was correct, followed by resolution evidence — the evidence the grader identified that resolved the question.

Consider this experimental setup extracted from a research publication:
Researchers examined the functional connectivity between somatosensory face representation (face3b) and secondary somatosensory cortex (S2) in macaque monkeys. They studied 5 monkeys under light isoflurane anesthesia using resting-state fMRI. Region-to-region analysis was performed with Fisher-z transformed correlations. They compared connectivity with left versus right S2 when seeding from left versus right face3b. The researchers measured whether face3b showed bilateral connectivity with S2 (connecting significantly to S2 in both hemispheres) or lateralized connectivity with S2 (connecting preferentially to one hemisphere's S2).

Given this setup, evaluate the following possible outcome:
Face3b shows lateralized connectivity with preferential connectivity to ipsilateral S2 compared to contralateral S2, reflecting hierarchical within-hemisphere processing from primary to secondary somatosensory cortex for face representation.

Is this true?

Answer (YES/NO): NO